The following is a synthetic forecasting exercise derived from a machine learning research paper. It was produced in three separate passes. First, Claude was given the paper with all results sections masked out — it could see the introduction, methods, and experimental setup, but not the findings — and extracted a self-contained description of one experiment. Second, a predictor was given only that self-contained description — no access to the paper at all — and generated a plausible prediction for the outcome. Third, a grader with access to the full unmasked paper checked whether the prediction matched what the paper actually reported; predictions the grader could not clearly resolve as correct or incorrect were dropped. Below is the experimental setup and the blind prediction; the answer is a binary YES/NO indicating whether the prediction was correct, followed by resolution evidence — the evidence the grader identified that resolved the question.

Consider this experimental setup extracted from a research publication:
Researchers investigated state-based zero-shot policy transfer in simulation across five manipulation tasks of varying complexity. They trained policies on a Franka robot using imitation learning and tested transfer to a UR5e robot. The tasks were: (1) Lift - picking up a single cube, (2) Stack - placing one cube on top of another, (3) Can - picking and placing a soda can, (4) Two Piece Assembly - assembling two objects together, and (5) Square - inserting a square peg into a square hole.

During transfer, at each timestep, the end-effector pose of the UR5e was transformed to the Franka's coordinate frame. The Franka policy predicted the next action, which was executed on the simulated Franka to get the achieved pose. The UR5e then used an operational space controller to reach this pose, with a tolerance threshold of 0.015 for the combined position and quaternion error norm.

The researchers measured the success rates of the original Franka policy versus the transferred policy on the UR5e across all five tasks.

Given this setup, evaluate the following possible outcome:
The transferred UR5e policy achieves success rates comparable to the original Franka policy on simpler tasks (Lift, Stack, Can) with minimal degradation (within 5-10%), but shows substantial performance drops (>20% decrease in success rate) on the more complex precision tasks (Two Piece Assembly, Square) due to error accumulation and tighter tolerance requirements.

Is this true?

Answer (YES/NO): NO